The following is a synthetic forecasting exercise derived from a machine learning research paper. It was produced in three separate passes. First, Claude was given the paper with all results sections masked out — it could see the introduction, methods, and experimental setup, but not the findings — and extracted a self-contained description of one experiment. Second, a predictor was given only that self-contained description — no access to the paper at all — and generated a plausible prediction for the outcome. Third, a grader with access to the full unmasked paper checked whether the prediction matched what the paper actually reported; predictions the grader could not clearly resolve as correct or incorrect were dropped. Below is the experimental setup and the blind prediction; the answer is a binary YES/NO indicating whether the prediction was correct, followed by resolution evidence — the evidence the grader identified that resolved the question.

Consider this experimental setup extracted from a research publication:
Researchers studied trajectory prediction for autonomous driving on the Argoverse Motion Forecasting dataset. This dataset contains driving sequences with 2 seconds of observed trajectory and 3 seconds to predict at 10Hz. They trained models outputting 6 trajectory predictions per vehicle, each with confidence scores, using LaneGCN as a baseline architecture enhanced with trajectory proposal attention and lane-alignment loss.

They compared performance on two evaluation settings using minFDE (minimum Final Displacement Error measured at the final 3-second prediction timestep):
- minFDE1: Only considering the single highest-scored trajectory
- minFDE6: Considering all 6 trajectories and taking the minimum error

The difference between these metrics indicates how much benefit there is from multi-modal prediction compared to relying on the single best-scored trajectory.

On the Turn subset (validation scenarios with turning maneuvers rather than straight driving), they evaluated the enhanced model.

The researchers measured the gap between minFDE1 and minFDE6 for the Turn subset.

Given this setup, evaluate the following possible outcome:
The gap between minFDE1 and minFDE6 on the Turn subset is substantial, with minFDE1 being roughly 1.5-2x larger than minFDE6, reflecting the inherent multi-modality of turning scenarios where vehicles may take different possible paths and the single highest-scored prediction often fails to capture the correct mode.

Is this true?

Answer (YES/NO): NO